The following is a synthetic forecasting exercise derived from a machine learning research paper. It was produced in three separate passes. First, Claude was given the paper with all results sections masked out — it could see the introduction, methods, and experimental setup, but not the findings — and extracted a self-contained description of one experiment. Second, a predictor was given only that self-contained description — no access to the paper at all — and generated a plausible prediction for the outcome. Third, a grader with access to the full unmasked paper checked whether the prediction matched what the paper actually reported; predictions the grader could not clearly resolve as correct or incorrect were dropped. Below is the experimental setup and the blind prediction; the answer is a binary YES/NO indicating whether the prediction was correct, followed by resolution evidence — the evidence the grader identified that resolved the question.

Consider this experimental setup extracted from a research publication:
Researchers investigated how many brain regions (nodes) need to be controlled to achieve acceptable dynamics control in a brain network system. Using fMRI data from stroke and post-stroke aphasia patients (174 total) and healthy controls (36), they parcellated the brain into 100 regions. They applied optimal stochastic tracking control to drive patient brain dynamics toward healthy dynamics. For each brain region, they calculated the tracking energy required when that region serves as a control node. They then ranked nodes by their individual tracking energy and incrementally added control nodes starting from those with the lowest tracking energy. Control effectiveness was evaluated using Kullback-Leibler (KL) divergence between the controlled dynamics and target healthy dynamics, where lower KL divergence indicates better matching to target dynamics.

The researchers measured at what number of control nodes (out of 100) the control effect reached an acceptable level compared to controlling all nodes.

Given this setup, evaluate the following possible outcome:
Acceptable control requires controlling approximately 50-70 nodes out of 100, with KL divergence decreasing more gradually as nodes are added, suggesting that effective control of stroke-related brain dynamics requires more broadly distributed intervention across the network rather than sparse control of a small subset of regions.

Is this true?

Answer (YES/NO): NO